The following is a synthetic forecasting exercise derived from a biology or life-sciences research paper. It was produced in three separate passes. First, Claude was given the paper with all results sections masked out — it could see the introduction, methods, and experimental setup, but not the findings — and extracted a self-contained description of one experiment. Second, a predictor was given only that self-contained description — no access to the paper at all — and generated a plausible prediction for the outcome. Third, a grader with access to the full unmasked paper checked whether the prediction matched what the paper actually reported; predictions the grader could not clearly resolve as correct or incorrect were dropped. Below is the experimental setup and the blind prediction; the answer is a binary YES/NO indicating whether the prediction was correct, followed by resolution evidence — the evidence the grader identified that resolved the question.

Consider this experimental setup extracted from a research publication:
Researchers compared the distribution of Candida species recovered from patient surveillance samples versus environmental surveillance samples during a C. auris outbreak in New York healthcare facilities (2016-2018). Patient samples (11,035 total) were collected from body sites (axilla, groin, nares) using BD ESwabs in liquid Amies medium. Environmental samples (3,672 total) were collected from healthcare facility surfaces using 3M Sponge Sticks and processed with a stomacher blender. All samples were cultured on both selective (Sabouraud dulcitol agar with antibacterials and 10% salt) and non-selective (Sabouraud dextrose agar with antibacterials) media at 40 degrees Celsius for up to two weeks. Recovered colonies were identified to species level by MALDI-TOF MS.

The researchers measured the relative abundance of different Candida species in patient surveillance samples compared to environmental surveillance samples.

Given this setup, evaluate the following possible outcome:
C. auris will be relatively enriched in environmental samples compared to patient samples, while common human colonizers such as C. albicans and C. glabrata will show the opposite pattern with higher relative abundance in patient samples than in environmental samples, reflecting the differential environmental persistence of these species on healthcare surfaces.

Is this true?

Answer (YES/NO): NO